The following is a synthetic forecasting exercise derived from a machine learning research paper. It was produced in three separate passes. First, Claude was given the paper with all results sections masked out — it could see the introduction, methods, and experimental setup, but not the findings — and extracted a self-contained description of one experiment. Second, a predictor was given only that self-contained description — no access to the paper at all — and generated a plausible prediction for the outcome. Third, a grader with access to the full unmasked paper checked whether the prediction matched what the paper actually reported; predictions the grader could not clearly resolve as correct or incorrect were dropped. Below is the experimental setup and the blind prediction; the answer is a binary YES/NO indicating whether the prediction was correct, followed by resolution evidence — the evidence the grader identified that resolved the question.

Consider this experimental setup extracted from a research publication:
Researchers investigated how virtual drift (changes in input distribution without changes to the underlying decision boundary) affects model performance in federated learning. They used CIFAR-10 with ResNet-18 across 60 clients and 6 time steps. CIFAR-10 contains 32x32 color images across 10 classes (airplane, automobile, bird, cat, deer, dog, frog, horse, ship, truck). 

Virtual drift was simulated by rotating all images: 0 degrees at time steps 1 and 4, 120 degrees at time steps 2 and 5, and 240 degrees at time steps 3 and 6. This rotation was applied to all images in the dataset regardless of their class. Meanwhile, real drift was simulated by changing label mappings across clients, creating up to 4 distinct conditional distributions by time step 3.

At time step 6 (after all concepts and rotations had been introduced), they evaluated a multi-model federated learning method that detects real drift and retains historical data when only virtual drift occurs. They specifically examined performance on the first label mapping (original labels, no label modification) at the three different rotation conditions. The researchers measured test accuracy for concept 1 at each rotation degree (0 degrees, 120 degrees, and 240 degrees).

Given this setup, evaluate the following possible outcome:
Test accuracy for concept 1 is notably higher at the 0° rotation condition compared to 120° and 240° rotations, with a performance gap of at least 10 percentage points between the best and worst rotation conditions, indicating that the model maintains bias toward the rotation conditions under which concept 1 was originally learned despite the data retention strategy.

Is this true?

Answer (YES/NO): NO